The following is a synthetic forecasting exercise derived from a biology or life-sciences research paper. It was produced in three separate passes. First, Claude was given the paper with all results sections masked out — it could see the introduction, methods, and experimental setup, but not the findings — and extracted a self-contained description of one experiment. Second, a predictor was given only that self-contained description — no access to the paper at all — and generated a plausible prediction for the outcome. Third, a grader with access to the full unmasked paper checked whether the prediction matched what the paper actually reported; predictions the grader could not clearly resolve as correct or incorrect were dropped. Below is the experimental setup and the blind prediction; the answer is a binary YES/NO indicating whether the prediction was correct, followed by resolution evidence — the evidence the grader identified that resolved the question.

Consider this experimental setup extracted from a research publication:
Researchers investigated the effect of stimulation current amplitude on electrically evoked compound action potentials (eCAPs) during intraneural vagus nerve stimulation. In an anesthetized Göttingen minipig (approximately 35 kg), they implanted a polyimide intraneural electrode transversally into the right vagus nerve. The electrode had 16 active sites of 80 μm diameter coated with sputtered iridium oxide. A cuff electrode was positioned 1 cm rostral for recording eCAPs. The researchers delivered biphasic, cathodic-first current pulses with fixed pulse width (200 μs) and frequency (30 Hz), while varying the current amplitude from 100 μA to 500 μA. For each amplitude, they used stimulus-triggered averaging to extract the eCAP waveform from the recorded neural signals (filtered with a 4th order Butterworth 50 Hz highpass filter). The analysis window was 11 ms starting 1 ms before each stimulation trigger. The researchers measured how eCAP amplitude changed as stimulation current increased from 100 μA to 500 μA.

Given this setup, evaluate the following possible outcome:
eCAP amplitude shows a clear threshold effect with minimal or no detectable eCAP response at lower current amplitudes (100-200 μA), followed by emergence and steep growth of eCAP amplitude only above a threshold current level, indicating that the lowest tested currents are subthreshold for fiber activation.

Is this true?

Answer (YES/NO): NO